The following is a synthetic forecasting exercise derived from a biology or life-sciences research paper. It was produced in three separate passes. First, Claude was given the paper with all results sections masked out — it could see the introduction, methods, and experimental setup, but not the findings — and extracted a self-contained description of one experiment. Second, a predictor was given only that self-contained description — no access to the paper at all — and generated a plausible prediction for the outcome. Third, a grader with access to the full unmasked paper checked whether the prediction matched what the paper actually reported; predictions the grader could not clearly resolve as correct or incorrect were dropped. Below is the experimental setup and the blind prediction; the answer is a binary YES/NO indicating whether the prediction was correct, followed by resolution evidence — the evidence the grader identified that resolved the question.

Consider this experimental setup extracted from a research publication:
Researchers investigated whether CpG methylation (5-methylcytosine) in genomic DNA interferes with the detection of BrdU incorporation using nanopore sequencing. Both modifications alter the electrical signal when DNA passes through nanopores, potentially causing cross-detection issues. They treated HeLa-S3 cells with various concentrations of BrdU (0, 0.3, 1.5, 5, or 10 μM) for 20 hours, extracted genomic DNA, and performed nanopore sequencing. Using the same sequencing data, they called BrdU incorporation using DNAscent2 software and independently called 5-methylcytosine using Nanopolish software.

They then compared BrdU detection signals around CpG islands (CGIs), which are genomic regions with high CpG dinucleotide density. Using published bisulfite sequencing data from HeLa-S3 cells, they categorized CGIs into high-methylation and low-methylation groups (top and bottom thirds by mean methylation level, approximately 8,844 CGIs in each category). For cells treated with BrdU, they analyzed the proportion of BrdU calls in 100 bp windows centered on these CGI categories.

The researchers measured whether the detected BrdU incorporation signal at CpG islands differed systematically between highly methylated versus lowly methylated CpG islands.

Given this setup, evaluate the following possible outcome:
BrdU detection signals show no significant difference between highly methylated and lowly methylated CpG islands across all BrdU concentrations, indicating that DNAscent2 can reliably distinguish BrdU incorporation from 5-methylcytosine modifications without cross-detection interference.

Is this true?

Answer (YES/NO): NO